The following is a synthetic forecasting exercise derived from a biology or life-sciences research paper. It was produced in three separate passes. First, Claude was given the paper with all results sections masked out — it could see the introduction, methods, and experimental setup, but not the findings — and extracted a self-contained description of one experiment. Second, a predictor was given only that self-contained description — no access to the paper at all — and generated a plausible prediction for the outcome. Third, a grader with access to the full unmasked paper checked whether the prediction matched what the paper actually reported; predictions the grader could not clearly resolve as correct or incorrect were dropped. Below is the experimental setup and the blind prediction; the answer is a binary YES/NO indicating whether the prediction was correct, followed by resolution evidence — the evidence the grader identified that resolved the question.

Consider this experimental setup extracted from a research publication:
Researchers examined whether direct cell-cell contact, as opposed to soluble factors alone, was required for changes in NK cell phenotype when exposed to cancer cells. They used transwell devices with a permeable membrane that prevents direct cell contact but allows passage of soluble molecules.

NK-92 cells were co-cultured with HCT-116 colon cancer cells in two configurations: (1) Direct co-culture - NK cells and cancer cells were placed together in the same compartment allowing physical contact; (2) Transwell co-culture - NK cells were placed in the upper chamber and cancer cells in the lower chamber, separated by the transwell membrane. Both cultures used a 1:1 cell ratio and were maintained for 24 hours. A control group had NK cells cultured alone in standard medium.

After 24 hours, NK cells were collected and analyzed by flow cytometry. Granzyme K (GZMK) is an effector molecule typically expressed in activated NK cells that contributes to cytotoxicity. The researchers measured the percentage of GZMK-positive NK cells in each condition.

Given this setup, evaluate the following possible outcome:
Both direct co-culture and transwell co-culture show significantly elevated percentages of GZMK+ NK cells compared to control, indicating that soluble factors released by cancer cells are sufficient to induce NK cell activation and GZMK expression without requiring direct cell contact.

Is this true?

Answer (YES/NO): NO